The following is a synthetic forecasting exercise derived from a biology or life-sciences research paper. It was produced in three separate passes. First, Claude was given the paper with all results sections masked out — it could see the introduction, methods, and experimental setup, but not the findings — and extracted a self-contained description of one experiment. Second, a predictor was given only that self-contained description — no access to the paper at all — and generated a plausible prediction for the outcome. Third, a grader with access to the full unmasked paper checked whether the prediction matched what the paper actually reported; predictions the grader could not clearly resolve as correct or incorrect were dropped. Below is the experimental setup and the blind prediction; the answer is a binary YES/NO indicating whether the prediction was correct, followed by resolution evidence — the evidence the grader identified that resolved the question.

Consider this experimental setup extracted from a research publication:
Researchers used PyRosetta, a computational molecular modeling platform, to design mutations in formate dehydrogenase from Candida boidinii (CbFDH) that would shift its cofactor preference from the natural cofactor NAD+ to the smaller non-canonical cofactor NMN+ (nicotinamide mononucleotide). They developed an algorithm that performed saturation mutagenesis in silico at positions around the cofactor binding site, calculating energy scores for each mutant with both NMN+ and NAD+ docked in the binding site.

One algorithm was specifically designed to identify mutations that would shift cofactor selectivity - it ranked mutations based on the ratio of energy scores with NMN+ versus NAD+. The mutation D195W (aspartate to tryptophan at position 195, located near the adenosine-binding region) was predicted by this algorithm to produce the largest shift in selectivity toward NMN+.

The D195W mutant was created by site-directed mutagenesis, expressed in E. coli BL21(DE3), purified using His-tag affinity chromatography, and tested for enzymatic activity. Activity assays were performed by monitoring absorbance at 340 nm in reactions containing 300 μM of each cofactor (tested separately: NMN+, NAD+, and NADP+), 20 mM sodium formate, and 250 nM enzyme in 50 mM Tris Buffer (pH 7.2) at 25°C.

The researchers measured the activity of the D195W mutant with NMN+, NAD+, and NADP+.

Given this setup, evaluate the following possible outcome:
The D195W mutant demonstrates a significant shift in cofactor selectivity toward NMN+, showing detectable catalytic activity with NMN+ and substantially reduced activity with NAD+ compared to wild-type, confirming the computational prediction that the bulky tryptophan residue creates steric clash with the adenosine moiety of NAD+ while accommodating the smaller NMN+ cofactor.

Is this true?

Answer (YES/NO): NO